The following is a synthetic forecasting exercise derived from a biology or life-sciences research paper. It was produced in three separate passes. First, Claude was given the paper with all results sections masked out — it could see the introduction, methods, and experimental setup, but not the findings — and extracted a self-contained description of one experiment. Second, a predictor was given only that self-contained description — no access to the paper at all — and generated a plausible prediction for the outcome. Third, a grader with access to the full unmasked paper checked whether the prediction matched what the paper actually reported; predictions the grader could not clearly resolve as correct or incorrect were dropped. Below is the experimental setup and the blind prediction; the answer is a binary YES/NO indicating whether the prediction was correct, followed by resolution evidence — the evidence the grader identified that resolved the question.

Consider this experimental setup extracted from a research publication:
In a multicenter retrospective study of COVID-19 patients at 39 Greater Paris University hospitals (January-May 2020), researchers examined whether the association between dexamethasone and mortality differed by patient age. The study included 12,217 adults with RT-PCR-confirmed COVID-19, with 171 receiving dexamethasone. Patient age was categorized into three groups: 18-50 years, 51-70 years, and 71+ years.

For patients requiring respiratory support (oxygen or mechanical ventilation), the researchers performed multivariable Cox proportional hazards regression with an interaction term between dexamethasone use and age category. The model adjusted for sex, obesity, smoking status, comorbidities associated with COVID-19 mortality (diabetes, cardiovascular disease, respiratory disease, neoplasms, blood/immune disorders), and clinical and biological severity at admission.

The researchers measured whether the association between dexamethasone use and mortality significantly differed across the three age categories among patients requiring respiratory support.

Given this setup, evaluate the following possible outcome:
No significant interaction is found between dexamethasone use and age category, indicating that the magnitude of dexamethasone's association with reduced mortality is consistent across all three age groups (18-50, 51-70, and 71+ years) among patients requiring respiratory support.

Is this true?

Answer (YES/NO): YES